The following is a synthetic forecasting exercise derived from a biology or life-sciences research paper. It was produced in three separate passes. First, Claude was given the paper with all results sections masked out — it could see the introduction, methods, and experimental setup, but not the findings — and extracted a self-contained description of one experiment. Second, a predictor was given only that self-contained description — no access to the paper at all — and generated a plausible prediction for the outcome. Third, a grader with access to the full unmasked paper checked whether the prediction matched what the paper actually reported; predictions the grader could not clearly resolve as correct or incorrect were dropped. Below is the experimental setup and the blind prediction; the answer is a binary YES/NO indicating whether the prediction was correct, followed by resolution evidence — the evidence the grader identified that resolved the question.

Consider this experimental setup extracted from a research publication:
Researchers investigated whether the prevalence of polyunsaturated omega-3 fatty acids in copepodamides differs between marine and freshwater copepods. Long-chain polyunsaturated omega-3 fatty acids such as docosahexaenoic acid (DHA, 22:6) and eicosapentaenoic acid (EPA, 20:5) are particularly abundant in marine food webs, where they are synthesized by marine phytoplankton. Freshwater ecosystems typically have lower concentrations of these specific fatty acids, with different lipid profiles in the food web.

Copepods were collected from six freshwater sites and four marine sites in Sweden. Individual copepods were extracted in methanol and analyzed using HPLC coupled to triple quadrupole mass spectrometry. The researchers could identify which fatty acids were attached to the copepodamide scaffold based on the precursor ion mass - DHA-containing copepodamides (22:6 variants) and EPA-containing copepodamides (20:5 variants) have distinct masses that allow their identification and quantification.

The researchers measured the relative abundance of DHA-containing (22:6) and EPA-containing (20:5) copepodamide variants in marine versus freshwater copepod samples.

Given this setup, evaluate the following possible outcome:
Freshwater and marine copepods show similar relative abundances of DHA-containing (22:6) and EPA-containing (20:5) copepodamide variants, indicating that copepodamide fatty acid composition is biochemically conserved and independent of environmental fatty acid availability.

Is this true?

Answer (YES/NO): NO